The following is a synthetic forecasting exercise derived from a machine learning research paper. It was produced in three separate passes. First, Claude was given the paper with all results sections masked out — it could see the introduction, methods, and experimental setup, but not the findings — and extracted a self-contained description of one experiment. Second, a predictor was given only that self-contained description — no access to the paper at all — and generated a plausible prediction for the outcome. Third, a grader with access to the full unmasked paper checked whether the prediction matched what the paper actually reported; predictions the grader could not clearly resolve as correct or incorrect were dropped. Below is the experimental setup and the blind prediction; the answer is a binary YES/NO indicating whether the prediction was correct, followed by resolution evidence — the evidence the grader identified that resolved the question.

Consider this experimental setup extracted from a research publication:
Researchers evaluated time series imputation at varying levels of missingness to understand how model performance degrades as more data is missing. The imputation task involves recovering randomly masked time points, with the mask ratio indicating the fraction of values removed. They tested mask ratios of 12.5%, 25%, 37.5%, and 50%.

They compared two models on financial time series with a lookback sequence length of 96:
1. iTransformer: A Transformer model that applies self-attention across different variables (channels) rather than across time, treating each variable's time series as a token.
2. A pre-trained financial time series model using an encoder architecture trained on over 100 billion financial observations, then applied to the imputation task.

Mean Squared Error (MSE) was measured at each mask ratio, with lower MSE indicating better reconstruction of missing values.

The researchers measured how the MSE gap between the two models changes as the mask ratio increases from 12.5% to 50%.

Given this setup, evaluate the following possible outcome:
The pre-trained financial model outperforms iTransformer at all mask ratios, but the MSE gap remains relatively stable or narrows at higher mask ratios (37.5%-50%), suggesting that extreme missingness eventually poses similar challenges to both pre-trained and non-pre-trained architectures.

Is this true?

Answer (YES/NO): YES